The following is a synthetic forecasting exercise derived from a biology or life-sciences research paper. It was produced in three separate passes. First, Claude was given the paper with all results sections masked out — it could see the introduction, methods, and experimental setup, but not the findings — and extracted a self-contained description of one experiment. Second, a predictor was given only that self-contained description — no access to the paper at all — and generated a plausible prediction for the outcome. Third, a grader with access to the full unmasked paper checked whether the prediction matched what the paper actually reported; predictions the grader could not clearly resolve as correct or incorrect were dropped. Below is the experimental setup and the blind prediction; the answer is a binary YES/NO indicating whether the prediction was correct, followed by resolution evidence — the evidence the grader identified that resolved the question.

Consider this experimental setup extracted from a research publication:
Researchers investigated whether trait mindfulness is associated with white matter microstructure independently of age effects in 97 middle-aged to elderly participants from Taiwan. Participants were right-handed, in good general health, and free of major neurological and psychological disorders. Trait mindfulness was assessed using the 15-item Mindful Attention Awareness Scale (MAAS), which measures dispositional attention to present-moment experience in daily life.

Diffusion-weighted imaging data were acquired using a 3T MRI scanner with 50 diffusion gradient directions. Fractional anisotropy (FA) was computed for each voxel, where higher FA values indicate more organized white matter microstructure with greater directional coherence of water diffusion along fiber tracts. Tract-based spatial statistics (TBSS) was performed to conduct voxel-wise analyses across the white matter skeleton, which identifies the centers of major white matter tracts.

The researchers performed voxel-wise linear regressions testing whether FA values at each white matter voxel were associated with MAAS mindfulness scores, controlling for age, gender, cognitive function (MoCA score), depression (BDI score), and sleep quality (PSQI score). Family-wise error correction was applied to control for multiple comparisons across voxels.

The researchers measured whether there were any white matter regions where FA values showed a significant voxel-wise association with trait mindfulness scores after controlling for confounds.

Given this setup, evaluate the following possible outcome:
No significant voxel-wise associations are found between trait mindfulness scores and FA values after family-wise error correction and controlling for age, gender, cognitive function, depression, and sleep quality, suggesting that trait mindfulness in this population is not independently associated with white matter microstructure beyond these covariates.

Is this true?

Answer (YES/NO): NO